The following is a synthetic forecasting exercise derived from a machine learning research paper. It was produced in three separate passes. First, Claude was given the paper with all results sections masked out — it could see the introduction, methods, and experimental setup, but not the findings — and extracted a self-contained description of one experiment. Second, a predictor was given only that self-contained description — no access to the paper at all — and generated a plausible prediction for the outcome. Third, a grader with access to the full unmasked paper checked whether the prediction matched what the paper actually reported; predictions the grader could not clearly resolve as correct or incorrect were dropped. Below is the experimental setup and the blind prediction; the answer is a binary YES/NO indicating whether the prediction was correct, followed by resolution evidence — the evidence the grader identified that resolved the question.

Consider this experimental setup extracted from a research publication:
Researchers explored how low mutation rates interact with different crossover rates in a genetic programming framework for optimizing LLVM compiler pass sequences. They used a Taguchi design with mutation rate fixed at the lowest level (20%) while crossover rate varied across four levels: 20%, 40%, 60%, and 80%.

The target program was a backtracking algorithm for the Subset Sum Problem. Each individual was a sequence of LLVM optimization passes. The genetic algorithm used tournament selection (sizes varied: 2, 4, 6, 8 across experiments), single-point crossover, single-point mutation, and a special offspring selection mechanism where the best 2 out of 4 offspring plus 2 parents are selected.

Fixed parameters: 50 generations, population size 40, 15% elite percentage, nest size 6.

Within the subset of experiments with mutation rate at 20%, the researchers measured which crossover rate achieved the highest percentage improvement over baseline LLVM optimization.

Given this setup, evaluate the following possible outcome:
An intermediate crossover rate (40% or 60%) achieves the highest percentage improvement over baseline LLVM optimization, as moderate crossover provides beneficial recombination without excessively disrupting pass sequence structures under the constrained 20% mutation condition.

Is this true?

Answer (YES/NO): YES